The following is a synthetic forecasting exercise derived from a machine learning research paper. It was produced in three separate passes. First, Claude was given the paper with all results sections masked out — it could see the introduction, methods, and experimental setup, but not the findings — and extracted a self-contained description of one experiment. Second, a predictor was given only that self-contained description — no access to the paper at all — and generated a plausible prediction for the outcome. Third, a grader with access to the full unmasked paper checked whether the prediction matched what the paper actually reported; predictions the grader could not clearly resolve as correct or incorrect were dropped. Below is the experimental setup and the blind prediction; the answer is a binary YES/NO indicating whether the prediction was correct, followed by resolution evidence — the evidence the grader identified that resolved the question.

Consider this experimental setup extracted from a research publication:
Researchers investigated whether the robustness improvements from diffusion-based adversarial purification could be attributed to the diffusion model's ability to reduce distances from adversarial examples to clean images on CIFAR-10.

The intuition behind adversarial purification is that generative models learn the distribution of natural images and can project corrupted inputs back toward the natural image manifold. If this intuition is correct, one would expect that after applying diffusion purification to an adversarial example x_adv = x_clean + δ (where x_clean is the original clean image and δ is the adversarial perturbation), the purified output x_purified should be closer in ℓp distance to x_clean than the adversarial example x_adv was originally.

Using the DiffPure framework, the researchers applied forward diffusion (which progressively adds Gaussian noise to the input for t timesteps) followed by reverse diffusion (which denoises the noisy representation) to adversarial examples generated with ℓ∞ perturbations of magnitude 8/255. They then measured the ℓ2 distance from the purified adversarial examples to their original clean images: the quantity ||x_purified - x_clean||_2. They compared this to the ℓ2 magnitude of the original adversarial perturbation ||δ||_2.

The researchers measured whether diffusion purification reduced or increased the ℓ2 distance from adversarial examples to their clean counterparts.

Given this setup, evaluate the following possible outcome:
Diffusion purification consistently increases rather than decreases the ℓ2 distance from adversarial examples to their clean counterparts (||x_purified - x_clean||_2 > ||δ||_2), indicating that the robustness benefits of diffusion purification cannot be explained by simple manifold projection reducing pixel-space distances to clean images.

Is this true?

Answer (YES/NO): YES